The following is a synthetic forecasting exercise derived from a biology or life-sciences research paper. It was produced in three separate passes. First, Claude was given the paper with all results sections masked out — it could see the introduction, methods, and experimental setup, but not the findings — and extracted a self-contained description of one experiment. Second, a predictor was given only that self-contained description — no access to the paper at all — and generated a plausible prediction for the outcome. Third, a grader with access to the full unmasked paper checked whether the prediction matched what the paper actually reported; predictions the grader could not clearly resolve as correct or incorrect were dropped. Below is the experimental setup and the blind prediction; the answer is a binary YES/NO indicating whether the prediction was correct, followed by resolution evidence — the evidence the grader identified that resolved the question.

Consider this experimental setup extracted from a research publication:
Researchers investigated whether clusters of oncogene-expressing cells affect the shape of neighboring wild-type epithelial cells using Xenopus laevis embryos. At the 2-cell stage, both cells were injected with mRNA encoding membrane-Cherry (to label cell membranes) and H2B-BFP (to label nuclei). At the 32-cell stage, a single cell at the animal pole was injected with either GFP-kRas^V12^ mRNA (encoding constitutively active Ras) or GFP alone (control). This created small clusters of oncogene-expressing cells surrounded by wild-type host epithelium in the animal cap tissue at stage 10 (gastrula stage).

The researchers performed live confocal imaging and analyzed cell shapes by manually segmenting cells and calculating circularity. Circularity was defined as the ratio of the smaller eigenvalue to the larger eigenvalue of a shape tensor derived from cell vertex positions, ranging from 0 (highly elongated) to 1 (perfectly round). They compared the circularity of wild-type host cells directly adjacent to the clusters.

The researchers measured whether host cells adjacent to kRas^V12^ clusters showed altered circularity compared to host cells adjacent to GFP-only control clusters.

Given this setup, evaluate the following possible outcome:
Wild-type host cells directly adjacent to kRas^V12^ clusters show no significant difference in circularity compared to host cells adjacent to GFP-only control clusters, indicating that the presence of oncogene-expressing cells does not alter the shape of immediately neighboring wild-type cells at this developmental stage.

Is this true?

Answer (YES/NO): NO